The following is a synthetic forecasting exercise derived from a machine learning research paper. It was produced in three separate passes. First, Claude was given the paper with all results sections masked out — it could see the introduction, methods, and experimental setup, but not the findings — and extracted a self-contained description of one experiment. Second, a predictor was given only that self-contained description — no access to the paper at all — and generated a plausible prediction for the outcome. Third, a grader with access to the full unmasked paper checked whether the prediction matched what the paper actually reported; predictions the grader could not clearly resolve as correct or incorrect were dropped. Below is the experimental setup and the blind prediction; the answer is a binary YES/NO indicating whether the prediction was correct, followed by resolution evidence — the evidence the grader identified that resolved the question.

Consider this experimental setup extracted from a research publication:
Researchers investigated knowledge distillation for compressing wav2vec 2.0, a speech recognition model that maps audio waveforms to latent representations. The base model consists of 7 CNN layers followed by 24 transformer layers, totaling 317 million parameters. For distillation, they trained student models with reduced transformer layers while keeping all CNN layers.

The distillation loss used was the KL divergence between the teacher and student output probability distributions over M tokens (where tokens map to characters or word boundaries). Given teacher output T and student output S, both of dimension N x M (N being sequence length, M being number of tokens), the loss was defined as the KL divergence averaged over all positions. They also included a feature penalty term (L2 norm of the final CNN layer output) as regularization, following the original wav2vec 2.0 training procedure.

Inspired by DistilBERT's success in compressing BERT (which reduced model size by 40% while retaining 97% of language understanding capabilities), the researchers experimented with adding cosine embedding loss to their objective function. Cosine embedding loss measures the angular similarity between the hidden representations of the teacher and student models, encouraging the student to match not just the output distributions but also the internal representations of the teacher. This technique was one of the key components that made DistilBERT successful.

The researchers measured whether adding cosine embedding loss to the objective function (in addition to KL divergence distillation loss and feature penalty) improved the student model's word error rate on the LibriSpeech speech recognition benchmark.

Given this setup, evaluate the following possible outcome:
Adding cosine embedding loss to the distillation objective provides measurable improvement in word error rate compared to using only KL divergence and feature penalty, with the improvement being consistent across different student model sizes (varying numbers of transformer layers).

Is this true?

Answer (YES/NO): NO